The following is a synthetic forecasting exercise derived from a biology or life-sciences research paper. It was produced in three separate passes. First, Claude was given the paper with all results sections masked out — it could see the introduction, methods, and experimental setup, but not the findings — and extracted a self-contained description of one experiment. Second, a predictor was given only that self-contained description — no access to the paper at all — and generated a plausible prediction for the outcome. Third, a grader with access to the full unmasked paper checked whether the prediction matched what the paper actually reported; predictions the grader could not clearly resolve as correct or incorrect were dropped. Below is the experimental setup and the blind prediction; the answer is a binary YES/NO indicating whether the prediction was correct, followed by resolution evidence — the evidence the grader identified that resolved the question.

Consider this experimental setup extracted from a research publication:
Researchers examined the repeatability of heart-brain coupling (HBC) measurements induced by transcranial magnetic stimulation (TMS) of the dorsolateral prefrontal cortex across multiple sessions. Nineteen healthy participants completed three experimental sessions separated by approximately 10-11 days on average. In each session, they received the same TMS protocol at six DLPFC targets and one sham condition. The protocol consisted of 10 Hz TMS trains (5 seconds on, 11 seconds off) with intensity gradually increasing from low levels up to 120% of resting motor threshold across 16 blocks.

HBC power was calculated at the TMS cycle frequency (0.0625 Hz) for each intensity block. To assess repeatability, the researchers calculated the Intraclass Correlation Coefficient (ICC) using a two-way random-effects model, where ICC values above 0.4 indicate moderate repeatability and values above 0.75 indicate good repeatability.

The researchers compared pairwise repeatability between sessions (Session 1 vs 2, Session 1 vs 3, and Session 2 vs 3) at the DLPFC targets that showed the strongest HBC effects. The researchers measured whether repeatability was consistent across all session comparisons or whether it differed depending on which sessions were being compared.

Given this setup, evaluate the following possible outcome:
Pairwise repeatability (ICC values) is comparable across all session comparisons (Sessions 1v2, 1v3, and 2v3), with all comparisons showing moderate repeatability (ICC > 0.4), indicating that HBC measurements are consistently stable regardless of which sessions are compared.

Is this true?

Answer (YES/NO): NO